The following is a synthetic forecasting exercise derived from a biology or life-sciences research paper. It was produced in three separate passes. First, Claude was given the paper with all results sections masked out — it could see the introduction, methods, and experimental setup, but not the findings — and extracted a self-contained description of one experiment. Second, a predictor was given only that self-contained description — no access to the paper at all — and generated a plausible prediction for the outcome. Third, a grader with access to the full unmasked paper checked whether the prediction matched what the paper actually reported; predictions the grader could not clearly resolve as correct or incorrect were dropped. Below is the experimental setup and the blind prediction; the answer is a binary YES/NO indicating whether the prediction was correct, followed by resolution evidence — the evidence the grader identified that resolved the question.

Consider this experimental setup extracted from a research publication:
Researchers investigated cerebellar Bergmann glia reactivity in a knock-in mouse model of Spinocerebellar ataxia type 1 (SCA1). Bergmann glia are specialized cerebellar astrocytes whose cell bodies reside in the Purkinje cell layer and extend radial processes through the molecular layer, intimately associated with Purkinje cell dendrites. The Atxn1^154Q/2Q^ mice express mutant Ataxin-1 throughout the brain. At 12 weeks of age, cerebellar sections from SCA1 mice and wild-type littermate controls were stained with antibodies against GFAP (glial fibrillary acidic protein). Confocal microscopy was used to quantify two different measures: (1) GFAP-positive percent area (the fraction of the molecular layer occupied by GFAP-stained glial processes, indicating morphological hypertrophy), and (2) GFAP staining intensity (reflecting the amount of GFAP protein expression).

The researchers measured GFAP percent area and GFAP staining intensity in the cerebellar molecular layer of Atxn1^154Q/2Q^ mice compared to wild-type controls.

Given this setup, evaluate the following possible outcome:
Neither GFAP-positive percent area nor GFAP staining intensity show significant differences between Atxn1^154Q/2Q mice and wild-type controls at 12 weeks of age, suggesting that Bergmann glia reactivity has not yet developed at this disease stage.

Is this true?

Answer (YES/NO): NO